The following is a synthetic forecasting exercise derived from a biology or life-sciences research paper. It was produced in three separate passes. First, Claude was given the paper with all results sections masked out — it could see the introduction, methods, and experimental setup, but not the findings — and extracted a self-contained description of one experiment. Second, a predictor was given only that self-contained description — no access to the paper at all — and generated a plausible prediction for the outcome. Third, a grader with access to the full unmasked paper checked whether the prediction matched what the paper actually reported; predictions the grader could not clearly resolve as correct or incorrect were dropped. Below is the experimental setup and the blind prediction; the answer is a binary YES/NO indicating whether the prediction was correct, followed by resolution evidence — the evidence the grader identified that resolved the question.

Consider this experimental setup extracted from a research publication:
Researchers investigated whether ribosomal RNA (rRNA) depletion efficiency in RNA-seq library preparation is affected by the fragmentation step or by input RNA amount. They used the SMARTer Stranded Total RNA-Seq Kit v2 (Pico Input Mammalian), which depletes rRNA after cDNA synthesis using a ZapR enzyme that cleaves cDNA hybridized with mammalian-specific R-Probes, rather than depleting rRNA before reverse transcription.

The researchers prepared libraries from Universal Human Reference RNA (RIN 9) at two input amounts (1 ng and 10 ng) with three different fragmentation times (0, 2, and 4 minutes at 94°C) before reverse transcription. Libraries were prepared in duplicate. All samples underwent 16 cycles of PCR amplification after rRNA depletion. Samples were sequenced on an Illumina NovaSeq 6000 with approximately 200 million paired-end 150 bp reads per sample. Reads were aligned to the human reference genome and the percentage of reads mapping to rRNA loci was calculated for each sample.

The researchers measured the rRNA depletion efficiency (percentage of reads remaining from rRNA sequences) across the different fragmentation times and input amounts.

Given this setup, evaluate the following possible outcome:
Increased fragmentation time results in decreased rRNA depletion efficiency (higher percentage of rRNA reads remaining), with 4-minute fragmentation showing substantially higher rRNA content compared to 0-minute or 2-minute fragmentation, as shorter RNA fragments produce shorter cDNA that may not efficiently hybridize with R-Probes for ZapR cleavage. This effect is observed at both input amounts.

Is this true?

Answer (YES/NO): NO